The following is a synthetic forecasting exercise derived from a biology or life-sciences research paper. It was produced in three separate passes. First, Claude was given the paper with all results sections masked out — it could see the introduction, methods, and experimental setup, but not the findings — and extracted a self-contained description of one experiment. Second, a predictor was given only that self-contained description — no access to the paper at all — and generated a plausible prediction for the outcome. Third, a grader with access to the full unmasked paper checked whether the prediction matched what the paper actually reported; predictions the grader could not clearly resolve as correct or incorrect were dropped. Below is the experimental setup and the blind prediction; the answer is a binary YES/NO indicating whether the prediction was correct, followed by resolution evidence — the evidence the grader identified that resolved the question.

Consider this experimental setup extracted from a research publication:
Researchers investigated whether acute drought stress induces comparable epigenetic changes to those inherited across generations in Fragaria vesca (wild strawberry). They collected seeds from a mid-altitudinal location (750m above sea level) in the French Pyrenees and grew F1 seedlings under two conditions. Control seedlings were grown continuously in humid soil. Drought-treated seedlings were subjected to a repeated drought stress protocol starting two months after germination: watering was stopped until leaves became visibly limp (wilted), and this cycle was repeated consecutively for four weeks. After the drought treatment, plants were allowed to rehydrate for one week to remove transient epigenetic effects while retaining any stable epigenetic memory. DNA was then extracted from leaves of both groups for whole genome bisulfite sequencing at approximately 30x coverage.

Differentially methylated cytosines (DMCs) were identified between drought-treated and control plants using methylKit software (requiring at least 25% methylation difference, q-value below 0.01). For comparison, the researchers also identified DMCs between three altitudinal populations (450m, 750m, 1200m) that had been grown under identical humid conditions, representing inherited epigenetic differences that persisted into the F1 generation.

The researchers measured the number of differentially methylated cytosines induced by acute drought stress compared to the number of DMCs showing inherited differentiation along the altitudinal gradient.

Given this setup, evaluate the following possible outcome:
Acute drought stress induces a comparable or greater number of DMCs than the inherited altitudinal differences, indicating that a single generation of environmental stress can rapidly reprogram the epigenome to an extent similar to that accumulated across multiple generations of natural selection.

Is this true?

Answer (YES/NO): NO